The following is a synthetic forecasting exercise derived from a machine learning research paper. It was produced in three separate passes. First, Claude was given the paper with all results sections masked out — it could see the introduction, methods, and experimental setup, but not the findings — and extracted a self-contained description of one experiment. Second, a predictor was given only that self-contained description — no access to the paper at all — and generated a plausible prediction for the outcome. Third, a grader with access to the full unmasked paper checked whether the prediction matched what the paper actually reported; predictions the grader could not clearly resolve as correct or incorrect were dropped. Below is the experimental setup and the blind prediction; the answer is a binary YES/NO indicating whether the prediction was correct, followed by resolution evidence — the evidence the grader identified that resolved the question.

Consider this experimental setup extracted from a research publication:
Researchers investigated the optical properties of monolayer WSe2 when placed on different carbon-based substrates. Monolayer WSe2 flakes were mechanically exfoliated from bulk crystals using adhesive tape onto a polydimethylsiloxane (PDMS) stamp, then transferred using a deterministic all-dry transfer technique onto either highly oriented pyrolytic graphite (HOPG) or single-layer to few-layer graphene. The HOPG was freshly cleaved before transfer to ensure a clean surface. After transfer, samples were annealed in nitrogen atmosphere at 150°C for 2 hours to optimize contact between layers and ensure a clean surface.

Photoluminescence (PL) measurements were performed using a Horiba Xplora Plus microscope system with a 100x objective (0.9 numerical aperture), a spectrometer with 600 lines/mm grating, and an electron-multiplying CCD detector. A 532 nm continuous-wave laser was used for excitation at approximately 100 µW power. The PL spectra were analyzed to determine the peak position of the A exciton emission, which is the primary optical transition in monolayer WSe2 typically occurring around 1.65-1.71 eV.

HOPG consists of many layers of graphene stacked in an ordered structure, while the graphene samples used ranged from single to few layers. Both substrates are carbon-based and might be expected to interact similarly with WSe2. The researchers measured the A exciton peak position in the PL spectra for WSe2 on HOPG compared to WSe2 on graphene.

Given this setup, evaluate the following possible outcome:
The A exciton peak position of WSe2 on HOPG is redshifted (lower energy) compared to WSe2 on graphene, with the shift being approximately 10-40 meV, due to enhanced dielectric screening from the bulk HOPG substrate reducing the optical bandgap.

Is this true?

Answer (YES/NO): NO